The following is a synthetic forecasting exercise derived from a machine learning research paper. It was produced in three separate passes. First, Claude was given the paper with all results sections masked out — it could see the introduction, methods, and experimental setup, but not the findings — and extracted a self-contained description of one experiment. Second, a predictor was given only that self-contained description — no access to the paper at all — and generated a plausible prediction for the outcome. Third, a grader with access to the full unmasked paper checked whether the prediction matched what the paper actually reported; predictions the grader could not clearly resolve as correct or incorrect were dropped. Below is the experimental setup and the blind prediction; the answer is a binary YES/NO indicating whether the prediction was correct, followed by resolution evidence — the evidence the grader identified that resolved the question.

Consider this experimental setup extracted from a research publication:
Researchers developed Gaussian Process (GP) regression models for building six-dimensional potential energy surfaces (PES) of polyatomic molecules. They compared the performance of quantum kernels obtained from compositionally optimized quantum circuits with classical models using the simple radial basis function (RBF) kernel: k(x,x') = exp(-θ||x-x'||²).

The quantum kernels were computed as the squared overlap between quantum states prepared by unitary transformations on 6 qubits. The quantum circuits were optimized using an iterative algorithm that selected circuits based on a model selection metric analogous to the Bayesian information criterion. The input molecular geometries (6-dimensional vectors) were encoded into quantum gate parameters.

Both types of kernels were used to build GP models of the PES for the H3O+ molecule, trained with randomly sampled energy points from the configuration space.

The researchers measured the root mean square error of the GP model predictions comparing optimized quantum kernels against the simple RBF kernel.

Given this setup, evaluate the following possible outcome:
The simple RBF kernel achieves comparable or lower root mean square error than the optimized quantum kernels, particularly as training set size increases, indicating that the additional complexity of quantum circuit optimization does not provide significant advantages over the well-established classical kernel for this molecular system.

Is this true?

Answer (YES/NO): NO